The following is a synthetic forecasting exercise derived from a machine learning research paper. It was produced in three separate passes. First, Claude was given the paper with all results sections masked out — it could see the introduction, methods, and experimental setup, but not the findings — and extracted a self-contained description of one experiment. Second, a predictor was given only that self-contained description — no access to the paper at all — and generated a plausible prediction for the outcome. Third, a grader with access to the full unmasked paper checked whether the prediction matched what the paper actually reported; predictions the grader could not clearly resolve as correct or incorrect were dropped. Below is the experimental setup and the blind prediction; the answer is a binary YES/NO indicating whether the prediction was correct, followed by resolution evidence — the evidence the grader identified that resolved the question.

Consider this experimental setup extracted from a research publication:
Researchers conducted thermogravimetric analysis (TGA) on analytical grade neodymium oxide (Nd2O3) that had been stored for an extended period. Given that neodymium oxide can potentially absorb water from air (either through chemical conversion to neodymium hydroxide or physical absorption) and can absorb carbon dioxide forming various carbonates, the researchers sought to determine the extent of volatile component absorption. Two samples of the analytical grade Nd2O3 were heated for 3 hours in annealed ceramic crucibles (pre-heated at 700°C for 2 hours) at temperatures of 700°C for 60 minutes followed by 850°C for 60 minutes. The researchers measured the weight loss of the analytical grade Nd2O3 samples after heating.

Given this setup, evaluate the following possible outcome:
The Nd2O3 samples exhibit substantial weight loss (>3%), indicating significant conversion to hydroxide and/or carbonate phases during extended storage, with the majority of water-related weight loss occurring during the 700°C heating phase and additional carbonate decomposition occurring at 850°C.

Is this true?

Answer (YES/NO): NO